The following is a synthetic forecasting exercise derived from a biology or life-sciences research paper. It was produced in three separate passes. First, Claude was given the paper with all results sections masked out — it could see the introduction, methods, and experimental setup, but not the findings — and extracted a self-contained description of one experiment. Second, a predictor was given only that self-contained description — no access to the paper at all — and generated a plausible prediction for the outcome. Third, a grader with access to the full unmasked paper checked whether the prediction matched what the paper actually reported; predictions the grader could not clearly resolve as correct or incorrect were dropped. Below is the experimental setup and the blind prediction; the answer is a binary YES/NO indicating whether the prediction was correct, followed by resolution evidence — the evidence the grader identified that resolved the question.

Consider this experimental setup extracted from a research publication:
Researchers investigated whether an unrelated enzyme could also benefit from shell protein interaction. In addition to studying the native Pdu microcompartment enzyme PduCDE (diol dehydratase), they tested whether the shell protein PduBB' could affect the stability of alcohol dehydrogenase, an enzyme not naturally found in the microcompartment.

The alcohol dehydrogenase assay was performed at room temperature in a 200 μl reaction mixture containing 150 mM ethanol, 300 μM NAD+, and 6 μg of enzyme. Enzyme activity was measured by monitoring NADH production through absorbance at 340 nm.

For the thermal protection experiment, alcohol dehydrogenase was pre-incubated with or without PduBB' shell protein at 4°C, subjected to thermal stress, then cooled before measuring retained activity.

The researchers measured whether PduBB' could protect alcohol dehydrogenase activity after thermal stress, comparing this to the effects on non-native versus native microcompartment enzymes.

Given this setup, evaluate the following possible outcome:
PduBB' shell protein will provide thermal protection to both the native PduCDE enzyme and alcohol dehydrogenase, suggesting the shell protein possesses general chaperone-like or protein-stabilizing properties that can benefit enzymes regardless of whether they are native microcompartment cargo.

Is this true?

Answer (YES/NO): NO